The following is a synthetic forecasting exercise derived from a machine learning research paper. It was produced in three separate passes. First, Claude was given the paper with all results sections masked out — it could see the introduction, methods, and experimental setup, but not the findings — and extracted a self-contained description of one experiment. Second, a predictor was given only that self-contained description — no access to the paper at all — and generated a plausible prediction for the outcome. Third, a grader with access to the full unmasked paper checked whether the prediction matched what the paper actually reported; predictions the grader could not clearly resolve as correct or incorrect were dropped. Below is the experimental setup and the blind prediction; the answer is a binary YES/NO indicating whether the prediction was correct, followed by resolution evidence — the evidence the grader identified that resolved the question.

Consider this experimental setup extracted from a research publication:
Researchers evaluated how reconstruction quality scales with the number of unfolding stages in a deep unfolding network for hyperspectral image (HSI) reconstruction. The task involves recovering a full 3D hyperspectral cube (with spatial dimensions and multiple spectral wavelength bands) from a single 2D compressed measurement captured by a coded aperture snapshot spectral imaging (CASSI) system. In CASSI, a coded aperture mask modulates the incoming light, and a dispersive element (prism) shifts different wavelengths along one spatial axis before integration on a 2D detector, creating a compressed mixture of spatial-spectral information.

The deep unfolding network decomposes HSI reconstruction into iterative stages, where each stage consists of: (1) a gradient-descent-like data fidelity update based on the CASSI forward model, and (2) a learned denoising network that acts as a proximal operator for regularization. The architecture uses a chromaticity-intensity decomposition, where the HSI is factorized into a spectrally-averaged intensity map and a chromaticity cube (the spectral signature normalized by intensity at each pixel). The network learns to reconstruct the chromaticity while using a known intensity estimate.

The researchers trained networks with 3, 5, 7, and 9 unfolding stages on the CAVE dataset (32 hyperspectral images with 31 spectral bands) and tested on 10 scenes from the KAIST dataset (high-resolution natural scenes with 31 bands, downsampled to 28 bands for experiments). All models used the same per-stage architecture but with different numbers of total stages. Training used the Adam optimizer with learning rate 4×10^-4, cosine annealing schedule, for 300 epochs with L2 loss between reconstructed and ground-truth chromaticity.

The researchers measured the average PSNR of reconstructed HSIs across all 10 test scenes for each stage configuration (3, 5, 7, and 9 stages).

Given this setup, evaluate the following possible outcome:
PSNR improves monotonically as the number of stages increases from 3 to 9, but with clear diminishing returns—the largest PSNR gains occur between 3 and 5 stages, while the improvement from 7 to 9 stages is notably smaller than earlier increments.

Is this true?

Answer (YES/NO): NO